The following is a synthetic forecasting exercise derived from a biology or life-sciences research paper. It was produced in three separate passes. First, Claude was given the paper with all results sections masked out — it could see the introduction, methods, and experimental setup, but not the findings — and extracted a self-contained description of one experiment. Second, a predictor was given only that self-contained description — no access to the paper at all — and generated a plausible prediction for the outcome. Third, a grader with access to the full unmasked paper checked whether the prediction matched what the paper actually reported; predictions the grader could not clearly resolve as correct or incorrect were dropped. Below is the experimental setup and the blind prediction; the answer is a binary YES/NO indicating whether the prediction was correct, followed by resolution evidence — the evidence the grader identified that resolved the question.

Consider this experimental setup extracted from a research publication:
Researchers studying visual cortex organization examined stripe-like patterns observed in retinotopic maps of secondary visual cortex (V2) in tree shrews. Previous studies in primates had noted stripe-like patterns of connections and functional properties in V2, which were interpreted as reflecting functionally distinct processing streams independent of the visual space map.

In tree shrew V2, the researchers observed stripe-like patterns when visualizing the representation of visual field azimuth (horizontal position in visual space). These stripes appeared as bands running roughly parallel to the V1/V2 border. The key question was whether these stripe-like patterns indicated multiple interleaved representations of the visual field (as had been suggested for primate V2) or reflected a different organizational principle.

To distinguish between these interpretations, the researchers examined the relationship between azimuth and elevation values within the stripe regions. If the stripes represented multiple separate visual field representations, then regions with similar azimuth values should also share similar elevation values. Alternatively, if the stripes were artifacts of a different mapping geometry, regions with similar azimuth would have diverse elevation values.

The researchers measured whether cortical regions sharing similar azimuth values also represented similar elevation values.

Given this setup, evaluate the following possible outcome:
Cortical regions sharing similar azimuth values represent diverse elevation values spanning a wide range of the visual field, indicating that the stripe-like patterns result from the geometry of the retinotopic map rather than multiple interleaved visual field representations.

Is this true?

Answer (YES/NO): YES